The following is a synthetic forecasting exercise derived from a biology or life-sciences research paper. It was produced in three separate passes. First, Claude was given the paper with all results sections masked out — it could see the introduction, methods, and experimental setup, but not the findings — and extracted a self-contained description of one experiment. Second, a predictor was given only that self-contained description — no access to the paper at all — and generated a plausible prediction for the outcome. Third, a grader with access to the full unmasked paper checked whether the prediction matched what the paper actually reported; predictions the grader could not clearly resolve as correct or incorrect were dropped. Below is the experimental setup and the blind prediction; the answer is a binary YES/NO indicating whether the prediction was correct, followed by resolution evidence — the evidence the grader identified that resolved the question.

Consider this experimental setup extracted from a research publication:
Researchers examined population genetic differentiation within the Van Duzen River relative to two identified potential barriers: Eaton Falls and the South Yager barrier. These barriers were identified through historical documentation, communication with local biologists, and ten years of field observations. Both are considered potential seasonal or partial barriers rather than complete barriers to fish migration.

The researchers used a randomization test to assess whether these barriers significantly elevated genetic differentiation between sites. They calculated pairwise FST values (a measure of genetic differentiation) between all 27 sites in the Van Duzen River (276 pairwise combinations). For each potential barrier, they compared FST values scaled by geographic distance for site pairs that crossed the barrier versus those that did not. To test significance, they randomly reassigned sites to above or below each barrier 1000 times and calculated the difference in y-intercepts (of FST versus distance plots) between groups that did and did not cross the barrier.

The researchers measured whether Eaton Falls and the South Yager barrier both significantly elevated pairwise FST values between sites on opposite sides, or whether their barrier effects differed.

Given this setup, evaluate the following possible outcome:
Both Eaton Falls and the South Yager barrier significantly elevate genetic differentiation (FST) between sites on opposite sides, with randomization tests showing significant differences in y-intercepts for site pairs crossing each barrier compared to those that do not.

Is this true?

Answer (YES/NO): YES